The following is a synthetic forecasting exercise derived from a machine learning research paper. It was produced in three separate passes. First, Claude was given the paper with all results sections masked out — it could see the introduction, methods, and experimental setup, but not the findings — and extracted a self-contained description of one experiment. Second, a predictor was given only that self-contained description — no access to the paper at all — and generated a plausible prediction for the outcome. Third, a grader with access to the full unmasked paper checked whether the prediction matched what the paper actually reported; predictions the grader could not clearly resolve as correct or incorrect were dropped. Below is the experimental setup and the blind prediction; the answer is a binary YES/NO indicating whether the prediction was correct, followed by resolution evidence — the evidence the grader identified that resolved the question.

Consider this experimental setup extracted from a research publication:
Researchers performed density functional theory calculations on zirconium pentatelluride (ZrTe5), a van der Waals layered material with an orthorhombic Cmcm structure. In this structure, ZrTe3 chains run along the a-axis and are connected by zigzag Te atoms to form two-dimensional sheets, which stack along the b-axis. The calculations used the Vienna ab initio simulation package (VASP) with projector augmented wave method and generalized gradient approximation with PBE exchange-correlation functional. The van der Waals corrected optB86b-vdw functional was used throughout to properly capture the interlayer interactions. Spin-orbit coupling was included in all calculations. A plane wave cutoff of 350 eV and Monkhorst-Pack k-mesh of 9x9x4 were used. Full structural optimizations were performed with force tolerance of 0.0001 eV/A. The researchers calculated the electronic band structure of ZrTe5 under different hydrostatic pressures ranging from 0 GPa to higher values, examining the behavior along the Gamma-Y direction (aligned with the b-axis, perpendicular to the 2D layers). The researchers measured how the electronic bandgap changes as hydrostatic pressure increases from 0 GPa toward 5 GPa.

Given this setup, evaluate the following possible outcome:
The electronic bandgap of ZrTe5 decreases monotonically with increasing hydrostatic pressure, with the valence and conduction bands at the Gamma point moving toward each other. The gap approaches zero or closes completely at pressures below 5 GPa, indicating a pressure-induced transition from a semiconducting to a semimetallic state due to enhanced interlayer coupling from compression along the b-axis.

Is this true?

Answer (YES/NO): NO